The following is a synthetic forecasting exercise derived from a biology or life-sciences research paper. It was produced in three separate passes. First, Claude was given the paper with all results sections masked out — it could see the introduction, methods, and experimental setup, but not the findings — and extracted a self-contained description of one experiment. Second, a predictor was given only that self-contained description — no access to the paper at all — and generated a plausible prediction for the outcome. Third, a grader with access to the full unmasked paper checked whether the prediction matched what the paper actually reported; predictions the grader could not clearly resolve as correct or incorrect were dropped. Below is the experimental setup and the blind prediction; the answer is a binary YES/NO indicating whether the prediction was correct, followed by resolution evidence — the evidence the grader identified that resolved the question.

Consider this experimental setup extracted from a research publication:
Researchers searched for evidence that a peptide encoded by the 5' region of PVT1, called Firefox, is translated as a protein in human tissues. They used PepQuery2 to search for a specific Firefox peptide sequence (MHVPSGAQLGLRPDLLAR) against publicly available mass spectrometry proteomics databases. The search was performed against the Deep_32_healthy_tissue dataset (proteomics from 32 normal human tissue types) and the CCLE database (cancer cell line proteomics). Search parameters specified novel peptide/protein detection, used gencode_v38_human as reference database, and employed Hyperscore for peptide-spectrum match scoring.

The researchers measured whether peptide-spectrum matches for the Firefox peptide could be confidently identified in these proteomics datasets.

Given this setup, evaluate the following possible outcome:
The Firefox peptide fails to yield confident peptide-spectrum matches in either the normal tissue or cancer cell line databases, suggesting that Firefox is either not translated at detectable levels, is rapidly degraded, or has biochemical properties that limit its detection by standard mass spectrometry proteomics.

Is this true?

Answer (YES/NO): NO